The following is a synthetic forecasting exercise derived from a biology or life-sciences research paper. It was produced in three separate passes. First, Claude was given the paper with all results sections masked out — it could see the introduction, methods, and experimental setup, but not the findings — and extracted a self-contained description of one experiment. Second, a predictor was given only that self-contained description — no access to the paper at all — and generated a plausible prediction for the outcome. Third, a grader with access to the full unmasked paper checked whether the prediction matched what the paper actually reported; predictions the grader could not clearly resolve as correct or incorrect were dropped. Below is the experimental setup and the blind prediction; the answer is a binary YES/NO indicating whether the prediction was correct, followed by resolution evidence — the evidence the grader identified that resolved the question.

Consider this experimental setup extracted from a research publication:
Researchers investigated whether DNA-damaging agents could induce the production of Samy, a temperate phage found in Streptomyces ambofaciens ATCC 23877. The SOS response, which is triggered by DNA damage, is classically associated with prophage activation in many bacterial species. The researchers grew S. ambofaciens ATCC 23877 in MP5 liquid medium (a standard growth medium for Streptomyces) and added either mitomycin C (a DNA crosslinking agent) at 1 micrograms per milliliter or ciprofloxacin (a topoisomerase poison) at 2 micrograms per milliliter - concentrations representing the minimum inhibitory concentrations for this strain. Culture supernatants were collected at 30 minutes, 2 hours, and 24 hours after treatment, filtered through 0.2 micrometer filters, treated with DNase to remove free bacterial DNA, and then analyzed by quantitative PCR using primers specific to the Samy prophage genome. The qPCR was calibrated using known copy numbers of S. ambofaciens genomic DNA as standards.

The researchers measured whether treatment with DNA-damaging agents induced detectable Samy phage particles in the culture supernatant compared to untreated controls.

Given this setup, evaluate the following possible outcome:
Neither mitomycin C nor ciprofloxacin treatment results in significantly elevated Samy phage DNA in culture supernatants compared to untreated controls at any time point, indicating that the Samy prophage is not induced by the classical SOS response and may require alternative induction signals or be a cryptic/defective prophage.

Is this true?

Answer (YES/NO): YES